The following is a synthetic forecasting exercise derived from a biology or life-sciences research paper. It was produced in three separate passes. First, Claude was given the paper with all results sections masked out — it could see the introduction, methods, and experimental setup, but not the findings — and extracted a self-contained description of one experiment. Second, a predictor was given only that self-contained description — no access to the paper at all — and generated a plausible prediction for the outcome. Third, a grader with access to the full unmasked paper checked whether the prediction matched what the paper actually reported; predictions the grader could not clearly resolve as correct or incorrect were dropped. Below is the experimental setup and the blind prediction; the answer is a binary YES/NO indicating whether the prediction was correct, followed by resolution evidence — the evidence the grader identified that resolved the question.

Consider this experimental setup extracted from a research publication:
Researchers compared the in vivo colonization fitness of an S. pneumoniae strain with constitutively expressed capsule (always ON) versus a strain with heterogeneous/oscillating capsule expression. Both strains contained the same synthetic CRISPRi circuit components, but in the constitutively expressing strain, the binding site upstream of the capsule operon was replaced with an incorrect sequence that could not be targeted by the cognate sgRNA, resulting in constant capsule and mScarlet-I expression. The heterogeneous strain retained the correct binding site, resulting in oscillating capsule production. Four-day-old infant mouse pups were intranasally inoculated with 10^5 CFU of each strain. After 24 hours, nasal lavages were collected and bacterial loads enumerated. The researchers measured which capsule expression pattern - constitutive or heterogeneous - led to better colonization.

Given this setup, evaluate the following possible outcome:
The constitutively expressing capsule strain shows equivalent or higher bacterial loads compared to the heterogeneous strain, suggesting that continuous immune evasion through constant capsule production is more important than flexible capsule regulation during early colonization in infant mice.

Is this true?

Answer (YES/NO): NO